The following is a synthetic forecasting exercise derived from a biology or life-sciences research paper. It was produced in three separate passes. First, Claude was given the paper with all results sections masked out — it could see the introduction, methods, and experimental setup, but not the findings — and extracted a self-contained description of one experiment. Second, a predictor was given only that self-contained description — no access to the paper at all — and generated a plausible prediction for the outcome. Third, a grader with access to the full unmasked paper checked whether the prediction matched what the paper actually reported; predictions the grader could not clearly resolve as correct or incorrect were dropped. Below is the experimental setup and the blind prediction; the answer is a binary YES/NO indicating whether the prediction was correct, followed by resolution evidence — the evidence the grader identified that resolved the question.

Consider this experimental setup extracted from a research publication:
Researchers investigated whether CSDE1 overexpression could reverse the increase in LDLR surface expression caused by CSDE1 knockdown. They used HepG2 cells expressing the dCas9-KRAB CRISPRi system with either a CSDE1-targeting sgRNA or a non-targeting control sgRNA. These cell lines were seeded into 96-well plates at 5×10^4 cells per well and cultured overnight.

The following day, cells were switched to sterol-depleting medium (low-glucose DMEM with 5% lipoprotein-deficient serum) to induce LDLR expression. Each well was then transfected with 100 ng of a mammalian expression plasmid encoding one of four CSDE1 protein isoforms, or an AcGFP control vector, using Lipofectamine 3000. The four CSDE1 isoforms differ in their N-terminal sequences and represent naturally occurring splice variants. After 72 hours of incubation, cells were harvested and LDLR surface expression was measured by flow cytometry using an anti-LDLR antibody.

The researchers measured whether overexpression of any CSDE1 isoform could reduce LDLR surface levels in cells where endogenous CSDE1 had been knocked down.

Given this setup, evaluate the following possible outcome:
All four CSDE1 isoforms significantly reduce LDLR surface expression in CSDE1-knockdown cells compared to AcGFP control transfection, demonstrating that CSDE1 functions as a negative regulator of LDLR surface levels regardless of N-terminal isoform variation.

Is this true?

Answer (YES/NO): YES